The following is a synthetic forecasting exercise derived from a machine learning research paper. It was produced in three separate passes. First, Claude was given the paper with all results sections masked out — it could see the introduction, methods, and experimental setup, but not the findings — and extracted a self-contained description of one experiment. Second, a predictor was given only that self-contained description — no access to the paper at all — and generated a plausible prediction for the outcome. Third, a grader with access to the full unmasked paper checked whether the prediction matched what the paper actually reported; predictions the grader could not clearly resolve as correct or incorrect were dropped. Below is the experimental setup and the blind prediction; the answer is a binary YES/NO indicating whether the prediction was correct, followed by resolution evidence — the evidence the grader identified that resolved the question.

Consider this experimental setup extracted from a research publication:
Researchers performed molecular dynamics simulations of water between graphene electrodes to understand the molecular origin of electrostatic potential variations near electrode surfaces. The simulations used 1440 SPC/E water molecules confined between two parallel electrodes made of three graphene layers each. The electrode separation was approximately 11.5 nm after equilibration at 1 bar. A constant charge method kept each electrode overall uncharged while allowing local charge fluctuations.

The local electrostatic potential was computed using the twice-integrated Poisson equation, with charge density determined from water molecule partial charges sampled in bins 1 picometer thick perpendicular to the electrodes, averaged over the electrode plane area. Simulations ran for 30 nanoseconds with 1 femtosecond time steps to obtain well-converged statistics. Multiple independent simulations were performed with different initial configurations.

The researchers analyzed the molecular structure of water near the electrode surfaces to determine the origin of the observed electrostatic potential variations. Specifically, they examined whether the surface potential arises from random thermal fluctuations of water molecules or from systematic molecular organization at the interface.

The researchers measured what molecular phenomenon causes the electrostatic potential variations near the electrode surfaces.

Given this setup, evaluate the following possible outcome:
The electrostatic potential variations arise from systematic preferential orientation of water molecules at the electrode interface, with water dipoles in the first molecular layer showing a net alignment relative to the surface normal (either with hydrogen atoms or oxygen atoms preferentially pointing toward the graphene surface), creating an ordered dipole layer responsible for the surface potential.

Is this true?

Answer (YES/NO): YES